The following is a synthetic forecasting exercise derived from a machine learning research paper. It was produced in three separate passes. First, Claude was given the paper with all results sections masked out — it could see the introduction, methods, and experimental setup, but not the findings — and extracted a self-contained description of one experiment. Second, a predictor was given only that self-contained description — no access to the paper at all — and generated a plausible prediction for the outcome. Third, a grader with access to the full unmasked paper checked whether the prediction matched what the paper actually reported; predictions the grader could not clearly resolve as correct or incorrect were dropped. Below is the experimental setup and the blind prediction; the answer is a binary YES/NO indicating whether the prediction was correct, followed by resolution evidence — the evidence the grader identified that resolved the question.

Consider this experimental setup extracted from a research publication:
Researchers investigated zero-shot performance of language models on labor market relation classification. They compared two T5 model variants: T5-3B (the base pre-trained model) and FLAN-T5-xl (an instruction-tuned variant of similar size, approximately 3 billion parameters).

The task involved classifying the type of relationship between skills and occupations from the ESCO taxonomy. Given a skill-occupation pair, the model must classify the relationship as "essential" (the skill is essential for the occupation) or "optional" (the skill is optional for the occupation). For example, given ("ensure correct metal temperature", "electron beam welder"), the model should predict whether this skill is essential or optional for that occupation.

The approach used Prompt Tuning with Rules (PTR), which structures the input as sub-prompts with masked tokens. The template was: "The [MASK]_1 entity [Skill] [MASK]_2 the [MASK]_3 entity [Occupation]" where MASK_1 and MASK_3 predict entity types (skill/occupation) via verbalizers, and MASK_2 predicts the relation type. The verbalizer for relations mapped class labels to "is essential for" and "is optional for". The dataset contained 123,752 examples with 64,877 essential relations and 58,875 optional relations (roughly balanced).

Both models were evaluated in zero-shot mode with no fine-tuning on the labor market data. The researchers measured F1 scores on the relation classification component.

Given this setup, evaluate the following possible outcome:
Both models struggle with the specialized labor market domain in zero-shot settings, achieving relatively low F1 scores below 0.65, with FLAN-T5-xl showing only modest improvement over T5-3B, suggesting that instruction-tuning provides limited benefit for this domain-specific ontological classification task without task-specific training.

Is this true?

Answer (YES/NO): NO